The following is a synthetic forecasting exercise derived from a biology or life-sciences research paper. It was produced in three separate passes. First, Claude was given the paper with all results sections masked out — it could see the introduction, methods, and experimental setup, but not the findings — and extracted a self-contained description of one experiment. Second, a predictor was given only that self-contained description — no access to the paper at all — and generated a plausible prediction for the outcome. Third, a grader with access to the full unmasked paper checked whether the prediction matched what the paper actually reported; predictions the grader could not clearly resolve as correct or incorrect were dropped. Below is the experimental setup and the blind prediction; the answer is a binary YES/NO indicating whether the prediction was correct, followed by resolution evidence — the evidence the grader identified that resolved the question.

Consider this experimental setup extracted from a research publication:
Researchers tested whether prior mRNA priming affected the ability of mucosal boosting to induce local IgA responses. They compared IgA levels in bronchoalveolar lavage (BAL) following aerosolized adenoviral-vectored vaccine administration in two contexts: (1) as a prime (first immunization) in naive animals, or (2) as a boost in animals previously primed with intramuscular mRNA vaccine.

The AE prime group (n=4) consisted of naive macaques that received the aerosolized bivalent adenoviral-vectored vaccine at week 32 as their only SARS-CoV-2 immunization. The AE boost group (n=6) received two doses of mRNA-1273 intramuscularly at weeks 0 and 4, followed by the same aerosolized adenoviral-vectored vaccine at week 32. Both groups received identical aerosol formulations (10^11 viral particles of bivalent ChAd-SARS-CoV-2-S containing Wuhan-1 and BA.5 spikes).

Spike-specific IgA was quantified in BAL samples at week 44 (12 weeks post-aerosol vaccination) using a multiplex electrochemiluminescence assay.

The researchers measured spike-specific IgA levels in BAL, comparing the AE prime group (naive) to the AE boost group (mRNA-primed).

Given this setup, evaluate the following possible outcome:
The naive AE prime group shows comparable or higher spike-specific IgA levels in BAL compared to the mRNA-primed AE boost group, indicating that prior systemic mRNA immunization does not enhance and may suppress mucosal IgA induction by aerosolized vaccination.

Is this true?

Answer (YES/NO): NO